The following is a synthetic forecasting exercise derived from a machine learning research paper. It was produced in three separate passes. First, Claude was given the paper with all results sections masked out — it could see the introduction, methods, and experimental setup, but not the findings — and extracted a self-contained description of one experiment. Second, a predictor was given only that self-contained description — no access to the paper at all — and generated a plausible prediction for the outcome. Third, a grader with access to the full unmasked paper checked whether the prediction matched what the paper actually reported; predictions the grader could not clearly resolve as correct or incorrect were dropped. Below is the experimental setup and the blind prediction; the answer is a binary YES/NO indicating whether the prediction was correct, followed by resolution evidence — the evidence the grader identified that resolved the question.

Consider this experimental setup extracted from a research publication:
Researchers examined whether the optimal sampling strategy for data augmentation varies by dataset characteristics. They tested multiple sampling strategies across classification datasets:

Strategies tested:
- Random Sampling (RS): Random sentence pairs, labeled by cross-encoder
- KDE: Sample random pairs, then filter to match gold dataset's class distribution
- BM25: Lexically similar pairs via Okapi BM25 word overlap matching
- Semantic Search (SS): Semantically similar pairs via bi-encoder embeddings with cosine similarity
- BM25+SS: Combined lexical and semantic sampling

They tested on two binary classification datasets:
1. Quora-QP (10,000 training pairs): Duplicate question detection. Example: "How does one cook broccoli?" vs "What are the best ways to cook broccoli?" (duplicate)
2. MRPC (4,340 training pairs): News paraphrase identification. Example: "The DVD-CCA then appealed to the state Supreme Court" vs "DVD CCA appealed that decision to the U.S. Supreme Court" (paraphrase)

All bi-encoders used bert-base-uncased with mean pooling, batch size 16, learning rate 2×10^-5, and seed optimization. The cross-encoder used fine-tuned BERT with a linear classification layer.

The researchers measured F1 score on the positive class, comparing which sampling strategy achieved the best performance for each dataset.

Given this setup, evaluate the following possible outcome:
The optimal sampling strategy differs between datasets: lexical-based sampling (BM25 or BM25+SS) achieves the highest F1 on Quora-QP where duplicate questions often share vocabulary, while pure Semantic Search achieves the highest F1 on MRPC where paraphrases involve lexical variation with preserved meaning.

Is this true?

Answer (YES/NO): NO